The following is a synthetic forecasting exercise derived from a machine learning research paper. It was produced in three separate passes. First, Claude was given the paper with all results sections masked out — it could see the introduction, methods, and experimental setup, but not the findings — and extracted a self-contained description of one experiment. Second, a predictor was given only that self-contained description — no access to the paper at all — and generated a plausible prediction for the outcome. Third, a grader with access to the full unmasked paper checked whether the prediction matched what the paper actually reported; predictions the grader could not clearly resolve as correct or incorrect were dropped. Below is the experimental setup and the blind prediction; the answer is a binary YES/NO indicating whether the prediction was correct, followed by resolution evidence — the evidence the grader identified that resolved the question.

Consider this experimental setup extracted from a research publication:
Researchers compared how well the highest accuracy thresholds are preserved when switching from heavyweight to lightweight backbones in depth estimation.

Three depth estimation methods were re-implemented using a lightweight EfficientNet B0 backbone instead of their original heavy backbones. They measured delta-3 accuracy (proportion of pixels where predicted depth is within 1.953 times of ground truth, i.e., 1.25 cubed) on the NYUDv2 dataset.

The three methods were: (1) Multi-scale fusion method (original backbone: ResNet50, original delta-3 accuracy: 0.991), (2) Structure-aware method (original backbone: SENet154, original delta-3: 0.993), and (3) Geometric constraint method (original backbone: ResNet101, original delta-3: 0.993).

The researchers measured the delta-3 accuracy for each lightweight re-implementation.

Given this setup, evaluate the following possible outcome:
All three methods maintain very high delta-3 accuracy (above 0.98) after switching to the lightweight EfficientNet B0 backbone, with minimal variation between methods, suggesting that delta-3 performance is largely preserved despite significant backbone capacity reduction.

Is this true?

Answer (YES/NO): YES